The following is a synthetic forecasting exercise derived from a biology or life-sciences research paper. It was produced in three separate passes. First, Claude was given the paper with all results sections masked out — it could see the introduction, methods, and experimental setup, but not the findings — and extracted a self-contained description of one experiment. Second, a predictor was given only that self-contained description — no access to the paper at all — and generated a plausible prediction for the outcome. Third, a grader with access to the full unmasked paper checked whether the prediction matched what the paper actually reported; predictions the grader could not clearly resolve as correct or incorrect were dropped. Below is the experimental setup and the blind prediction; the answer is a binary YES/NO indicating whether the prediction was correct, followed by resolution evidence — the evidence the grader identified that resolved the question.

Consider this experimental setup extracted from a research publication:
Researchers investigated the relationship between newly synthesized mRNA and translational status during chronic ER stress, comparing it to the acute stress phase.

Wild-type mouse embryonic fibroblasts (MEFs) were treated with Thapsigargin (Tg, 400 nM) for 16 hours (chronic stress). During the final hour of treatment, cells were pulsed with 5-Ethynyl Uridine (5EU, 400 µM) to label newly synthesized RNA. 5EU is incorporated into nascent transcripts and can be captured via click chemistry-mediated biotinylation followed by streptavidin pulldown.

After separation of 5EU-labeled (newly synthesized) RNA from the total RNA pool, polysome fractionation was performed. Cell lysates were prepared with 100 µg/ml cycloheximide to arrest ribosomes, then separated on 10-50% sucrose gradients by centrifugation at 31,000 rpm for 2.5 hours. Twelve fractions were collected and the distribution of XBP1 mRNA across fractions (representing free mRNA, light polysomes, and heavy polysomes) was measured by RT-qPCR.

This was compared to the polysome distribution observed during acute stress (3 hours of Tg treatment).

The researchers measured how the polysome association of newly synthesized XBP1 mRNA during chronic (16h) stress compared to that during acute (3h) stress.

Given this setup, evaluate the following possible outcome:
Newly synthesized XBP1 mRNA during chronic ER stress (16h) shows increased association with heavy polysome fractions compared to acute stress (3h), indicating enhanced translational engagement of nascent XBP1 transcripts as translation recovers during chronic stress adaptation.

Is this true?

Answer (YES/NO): NO